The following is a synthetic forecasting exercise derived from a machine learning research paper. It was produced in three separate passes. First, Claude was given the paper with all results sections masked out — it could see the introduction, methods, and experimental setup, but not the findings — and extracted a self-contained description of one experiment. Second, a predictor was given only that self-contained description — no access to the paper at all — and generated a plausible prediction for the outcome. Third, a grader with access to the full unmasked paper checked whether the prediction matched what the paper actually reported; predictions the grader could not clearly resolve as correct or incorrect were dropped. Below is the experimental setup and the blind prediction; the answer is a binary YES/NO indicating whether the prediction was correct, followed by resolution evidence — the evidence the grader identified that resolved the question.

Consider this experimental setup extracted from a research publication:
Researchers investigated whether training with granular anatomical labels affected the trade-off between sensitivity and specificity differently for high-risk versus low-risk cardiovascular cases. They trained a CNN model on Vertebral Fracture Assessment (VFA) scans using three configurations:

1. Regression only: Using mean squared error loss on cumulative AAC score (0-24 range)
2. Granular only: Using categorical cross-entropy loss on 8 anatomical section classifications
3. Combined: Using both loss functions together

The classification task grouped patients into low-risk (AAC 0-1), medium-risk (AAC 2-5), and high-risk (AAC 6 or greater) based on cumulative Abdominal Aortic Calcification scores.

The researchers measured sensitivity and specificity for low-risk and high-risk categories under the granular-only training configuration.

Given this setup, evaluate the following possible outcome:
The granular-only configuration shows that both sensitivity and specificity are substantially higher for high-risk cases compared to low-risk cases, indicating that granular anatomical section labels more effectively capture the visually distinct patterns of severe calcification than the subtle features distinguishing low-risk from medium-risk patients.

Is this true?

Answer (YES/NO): NO